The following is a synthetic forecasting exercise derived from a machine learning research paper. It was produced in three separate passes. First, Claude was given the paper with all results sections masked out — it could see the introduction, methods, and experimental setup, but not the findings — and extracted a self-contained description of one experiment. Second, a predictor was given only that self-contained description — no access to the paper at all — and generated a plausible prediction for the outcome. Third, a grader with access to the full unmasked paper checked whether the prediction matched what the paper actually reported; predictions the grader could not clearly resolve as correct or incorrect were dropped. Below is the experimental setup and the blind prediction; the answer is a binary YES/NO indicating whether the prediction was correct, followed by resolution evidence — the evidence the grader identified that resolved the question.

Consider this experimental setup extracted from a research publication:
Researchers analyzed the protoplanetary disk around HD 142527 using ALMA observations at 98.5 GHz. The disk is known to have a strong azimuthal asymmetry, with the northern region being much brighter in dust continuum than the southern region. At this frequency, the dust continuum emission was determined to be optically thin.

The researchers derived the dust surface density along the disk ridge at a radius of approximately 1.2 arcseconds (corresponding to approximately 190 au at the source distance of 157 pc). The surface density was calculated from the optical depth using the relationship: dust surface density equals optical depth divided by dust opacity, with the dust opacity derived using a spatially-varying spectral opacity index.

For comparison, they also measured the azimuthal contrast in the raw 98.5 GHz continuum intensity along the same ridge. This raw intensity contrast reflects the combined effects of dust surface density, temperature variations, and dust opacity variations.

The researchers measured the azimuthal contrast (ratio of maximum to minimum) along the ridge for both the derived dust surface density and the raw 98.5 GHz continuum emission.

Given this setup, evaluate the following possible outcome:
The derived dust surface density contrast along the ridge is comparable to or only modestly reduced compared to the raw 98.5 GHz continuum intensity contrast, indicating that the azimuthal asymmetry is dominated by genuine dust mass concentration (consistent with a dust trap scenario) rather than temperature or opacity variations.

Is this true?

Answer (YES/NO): YES